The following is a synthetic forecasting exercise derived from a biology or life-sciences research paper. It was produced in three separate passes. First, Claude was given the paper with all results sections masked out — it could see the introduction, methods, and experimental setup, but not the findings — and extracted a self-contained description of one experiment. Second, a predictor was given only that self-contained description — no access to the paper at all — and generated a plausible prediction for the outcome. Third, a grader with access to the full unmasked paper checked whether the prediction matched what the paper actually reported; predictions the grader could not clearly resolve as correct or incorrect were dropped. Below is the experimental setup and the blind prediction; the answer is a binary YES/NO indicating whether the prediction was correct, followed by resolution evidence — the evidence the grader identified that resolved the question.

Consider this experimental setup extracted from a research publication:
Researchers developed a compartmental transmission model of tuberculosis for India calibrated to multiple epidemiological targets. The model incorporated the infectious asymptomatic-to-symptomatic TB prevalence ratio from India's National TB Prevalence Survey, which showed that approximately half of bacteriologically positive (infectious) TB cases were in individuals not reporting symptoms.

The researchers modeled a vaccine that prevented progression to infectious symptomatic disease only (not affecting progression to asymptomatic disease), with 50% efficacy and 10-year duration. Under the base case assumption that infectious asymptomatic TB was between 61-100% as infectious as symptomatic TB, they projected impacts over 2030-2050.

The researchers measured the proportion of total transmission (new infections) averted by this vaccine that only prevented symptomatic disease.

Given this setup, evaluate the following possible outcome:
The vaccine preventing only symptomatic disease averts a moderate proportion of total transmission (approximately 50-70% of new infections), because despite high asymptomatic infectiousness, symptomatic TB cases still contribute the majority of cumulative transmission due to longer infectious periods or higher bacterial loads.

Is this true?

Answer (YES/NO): NO